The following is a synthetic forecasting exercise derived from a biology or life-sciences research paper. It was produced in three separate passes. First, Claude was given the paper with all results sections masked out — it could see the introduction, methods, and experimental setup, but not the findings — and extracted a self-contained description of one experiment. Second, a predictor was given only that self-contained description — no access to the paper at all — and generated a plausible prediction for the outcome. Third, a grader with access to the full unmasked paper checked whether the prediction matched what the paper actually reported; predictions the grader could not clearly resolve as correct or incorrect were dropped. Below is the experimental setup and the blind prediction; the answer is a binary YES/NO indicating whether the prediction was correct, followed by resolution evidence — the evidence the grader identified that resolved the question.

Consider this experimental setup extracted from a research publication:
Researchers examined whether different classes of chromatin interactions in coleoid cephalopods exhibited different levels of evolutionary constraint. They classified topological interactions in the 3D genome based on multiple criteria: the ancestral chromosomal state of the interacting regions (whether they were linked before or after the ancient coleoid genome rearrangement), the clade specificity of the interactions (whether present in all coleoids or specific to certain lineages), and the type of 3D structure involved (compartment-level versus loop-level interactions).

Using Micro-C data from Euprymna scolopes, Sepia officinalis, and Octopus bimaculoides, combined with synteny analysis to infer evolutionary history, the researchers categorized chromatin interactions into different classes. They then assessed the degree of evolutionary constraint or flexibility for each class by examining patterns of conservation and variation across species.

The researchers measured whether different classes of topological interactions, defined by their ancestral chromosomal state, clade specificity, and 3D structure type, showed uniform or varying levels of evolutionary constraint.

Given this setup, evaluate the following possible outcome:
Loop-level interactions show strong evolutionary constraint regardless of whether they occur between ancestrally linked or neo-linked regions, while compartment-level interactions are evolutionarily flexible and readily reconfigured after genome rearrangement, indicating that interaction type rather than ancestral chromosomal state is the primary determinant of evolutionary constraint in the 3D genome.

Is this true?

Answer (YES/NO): NO